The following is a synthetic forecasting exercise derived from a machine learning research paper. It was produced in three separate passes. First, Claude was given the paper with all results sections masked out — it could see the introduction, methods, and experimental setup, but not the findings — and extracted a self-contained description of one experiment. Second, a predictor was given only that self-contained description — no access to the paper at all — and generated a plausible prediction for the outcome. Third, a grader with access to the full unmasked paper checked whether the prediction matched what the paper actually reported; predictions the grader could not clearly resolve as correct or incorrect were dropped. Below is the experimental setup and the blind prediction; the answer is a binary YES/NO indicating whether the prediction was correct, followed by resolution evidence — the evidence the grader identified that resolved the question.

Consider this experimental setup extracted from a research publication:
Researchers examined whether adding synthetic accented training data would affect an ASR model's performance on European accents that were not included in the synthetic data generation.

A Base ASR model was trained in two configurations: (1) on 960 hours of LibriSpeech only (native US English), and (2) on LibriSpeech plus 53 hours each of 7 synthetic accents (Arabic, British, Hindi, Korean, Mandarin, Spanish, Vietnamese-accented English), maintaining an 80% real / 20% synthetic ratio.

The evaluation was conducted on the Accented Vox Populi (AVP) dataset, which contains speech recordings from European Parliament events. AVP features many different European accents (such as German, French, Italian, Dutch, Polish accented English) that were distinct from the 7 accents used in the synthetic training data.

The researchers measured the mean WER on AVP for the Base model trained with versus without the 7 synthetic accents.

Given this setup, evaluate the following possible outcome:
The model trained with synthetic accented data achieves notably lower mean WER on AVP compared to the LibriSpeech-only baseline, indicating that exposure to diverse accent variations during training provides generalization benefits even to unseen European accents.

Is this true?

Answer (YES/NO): NO